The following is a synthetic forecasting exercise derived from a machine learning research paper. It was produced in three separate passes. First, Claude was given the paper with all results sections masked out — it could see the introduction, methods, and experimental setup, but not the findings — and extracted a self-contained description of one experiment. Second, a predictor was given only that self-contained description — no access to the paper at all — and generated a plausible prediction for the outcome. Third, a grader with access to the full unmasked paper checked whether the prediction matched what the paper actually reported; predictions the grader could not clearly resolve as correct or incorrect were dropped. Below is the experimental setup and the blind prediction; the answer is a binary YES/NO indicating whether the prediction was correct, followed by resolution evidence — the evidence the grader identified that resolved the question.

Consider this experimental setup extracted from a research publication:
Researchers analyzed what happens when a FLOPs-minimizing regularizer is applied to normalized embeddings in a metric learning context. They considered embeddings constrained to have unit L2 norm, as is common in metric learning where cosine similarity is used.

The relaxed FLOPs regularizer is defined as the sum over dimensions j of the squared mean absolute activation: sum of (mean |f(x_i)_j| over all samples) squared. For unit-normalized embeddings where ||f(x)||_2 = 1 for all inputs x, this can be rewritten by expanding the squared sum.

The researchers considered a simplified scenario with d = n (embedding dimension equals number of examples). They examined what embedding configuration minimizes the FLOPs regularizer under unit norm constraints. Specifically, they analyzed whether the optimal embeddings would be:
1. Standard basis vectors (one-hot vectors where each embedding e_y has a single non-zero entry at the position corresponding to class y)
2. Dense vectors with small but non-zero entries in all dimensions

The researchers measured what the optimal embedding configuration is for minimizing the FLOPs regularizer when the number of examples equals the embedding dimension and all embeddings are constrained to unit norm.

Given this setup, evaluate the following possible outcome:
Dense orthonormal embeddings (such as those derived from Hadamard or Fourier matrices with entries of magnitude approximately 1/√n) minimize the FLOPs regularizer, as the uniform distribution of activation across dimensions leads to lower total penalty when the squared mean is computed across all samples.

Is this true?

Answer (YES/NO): NO